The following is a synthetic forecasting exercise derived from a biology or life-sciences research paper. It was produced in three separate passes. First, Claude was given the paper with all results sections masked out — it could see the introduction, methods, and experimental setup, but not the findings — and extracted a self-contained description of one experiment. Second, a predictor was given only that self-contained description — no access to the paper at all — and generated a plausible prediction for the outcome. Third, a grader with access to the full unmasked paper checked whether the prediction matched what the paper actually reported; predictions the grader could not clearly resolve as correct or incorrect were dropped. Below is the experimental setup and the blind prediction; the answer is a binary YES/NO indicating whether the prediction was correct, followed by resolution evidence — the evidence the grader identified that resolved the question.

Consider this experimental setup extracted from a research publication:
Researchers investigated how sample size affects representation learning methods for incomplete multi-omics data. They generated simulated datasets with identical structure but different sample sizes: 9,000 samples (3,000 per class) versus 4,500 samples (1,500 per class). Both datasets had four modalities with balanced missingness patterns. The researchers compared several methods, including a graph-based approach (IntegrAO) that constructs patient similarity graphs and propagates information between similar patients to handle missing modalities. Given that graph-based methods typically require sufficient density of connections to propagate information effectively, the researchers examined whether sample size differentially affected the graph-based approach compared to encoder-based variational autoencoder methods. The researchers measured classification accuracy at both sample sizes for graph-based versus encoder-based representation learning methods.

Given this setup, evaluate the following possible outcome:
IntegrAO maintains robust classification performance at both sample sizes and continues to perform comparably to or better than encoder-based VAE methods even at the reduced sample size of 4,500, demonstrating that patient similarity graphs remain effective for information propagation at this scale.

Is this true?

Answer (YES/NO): NO